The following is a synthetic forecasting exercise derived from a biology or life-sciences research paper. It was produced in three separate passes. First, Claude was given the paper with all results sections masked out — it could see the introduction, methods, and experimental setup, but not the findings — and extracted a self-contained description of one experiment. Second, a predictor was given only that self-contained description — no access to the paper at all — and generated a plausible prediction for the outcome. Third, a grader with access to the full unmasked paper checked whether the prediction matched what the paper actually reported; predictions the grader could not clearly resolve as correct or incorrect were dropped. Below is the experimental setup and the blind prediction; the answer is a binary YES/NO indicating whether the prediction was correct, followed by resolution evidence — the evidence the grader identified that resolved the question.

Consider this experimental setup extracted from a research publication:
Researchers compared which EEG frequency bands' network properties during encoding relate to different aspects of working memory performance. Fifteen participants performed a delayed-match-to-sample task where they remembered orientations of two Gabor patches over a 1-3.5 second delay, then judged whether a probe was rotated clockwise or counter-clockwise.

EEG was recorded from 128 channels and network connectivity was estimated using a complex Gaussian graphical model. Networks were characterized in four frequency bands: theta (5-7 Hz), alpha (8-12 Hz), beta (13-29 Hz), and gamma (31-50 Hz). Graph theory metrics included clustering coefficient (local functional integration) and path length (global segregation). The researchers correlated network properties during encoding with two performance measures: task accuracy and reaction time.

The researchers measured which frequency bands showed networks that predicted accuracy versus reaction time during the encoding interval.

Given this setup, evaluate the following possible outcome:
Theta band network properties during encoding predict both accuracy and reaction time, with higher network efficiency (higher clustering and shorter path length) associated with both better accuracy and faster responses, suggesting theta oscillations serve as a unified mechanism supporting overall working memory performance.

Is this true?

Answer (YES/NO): NO